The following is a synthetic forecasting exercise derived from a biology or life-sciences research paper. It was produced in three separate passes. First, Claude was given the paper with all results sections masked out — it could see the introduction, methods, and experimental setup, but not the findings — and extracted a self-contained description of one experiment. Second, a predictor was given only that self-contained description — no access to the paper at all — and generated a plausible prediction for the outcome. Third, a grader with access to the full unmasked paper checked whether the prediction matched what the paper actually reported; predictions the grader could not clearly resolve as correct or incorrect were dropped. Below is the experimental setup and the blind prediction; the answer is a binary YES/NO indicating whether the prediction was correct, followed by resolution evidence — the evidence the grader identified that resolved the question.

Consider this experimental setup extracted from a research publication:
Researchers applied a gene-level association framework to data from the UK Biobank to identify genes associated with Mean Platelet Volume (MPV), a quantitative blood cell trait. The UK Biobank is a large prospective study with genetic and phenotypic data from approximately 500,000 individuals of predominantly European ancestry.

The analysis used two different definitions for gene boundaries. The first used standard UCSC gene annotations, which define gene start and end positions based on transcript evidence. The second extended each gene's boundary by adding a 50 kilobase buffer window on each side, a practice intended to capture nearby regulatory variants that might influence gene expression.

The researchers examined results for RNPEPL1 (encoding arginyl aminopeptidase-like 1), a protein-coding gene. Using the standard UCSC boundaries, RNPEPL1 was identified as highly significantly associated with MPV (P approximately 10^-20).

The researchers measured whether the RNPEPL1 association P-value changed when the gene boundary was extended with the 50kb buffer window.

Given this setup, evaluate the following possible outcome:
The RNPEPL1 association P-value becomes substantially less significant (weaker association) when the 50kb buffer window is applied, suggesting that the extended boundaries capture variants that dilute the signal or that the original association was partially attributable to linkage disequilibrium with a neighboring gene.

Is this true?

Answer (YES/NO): YES